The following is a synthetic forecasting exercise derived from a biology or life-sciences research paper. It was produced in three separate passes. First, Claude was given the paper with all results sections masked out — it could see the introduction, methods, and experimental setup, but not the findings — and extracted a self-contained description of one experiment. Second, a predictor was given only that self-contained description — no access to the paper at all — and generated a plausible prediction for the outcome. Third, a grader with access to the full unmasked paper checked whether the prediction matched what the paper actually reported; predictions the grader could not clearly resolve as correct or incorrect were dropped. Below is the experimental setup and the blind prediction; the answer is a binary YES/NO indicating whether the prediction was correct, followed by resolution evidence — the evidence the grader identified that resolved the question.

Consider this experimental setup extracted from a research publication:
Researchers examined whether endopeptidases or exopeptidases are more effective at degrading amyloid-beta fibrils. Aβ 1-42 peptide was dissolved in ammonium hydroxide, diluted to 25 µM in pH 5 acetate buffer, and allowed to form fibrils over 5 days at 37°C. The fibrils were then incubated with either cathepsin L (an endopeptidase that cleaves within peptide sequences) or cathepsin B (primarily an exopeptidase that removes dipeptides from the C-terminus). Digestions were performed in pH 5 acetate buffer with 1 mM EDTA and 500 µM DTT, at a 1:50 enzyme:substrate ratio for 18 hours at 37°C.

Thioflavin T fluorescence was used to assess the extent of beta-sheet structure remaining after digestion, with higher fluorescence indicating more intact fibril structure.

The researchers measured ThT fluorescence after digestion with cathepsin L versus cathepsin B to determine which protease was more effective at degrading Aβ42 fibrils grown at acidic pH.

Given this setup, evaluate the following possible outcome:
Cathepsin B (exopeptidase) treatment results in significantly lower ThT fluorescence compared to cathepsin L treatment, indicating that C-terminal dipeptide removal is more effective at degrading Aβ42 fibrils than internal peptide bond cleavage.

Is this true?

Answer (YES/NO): NO